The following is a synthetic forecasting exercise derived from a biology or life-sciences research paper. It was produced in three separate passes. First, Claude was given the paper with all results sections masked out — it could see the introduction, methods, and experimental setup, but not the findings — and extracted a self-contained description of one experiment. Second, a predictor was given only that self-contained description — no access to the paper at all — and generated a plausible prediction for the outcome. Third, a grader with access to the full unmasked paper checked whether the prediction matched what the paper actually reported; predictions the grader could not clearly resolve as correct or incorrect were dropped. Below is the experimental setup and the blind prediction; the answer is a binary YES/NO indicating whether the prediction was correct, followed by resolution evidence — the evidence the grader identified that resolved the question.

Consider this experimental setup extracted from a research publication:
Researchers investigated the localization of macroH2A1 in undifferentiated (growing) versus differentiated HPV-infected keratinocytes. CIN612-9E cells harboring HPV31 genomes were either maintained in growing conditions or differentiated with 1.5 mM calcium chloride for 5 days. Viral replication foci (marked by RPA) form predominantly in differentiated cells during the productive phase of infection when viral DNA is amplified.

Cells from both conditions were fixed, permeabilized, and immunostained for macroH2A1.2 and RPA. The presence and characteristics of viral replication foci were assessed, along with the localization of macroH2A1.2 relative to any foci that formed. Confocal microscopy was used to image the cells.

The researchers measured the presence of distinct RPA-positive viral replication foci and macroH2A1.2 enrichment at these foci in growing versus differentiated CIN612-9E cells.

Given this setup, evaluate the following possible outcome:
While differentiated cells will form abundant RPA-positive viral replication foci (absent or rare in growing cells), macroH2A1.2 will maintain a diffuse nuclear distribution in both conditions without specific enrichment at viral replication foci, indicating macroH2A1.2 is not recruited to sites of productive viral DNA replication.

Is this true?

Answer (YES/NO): NO